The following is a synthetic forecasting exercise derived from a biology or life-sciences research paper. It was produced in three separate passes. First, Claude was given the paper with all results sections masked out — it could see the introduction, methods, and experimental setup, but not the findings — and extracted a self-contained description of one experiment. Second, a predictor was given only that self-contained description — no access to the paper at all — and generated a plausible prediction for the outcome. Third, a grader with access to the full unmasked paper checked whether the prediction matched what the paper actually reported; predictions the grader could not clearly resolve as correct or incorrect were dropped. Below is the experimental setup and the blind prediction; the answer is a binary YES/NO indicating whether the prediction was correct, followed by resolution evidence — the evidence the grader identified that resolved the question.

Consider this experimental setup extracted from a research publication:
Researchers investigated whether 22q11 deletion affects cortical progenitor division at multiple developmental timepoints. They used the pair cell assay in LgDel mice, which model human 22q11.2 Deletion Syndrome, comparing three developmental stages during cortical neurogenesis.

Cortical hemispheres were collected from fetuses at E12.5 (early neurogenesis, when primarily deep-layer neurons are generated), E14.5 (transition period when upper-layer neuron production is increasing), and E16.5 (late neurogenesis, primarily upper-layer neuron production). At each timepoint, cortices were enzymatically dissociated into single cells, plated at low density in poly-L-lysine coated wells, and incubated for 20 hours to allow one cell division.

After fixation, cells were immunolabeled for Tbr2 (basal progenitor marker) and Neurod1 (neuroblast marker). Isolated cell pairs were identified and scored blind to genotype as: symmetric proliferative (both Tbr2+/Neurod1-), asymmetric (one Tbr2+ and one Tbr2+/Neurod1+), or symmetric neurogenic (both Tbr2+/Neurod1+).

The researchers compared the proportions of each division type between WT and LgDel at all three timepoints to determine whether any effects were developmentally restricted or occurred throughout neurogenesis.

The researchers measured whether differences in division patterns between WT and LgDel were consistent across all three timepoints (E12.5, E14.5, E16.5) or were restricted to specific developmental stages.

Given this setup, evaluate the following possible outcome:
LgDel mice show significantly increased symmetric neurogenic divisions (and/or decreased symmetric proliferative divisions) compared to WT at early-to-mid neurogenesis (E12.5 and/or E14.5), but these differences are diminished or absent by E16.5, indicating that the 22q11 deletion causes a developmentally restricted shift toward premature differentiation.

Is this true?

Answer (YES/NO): NO